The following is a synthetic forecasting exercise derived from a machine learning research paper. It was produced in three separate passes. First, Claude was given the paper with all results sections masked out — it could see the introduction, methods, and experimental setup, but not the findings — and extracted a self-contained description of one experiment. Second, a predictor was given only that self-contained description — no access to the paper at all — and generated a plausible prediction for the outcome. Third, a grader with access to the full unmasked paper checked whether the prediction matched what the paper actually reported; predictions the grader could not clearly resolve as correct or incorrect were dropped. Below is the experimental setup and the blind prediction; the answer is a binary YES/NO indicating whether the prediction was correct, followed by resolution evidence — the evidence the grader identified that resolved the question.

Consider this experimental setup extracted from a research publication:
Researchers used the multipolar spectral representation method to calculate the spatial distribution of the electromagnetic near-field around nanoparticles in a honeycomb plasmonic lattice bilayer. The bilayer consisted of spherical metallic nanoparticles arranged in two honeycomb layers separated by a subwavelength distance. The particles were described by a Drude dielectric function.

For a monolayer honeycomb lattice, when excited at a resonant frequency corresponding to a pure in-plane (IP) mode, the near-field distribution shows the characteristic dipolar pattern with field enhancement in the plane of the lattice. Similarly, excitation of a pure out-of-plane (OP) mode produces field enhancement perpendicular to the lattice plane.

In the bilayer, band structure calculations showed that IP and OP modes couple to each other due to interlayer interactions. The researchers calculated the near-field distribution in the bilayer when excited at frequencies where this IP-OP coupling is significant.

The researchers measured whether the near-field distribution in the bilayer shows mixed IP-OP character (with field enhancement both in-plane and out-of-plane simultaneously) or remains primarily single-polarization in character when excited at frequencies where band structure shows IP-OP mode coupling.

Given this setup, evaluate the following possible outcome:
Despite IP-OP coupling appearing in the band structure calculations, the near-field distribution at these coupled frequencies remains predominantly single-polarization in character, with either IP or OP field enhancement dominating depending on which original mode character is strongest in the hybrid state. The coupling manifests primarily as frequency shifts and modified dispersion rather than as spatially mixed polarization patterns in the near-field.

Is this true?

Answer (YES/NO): NO